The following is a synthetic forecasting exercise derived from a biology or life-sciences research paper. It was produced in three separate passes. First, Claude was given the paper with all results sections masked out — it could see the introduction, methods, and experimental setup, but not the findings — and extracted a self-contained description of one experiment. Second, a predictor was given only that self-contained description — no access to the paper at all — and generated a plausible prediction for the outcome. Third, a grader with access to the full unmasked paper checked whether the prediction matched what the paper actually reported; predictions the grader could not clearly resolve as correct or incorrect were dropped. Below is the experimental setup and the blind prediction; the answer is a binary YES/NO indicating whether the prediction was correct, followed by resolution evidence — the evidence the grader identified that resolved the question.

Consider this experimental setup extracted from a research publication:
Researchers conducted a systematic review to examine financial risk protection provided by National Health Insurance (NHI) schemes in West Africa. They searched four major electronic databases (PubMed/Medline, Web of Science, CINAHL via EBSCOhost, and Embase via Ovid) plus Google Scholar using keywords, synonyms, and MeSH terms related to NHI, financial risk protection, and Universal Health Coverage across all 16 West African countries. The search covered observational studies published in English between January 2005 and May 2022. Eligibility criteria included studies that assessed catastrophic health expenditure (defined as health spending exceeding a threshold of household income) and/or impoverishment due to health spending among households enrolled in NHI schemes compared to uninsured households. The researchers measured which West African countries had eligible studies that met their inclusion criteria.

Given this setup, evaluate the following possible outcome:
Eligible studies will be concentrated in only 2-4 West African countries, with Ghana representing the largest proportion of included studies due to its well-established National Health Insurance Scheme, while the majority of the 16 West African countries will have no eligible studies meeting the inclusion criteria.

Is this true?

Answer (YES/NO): YES